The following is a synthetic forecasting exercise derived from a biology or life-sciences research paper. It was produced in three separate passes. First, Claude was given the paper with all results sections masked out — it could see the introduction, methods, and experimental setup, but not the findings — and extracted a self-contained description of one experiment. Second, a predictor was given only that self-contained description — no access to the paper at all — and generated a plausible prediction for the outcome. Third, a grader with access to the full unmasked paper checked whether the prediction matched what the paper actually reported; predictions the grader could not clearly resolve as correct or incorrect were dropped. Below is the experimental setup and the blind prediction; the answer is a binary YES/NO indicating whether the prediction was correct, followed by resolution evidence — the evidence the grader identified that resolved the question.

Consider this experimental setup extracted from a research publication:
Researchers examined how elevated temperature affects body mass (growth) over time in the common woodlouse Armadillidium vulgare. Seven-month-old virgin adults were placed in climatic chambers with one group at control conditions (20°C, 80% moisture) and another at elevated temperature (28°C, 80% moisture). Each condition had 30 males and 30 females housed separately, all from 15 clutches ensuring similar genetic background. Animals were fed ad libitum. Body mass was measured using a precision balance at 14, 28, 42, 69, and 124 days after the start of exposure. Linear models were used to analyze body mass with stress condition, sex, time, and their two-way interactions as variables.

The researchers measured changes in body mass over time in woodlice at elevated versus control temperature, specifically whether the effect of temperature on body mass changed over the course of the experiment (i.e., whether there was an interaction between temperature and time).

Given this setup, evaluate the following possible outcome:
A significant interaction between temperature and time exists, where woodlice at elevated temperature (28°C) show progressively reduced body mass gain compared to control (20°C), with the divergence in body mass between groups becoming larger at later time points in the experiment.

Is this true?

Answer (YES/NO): YES